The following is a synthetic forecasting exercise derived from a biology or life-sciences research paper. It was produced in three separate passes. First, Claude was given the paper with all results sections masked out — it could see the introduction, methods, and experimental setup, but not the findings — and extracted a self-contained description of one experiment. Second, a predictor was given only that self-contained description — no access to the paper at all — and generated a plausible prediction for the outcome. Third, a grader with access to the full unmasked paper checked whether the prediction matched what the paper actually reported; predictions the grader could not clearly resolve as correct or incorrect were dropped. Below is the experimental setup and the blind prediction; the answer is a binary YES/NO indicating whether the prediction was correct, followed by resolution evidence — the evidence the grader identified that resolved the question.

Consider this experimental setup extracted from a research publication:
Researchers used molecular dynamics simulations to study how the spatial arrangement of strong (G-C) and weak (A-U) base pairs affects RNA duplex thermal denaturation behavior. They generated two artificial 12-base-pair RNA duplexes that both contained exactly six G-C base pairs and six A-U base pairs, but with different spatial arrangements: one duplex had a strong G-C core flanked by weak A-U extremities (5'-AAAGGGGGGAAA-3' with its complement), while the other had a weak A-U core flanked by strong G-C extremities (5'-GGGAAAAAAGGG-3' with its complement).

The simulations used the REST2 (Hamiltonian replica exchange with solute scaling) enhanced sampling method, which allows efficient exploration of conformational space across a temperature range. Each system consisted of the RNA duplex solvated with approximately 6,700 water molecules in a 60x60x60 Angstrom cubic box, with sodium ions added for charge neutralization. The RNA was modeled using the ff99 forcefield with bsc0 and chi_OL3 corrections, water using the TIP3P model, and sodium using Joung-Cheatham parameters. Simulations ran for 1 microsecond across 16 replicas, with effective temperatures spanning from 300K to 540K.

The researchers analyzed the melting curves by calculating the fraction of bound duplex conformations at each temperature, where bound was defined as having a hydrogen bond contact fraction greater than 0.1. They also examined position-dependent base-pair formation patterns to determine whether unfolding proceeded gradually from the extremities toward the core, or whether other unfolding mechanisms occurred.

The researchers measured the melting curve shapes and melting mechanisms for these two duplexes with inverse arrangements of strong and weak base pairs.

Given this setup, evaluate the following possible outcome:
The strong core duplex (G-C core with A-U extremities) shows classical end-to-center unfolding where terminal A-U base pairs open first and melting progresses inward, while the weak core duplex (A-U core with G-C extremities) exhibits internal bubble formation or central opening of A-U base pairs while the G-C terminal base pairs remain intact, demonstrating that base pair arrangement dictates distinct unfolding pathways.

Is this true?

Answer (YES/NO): NO